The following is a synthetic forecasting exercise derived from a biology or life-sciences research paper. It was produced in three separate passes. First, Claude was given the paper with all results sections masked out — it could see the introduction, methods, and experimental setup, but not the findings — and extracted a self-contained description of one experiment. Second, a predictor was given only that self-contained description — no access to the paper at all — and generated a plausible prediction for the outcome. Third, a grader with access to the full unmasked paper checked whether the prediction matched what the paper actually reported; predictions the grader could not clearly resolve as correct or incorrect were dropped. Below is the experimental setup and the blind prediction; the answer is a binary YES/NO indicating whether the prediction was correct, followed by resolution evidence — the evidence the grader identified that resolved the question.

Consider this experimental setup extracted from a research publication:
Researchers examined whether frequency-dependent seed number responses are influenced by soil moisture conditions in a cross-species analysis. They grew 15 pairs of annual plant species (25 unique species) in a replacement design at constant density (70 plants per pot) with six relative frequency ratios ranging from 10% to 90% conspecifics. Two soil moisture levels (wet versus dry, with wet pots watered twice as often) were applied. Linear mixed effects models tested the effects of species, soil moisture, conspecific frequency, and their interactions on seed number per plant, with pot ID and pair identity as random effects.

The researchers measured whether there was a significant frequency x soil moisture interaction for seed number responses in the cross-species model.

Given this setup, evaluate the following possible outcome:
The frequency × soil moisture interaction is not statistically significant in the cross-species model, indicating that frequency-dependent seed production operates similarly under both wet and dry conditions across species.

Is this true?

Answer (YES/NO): NO